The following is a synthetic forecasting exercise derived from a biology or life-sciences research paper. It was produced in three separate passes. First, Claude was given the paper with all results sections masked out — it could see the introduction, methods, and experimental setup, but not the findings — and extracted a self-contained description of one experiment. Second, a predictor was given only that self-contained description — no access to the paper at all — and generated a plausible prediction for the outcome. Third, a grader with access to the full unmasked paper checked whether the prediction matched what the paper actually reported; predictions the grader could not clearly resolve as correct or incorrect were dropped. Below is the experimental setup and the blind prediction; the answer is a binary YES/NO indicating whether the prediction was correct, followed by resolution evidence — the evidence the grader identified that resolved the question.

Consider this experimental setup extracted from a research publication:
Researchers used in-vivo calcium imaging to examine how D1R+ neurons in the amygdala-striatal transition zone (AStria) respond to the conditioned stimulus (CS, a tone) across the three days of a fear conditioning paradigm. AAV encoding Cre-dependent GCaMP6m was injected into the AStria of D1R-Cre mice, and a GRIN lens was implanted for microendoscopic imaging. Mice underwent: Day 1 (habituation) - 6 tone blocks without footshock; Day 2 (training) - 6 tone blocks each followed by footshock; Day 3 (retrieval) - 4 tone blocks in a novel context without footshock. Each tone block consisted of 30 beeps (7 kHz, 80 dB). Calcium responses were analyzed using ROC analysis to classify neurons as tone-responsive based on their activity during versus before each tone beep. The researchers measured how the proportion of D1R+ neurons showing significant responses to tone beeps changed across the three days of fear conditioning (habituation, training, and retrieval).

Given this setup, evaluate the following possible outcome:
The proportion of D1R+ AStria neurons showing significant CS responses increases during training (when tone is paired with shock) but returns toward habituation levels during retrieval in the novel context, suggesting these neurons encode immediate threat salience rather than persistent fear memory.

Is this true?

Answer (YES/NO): NO